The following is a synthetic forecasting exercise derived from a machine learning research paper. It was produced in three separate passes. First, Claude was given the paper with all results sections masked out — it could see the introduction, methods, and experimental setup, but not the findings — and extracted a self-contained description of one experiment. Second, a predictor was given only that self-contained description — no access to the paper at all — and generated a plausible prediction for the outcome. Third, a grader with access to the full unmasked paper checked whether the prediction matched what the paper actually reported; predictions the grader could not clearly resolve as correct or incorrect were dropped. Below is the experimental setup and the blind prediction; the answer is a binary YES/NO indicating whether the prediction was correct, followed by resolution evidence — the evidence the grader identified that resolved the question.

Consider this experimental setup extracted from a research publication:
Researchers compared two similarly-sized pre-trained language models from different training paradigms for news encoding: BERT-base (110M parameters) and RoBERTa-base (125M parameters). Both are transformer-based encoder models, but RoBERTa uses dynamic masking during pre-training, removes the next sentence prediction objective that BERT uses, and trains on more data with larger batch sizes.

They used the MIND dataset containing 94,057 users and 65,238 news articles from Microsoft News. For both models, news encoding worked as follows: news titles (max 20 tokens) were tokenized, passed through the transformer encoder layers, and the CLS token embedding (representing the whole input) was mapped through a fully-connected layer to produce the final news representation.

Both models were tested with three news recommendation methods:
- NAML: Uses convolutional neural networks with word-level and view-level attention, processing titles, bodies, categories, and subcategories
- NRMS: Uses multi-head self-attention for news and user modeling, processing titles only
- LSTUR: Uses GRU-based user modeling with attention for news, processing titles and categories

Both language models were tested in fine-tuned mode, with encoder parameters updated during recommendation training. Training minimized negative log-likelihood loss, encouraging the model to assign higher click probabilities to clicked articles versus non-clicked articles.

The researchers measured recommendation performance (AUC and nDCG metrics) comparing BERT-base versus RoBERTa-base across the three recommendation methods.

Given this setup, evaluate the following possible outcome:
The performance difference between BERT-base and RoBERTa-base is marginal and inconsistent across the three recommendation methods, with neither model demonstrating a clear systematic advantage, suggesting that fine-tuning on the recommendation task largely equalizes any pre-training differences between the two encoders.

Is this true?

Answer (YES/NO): NO